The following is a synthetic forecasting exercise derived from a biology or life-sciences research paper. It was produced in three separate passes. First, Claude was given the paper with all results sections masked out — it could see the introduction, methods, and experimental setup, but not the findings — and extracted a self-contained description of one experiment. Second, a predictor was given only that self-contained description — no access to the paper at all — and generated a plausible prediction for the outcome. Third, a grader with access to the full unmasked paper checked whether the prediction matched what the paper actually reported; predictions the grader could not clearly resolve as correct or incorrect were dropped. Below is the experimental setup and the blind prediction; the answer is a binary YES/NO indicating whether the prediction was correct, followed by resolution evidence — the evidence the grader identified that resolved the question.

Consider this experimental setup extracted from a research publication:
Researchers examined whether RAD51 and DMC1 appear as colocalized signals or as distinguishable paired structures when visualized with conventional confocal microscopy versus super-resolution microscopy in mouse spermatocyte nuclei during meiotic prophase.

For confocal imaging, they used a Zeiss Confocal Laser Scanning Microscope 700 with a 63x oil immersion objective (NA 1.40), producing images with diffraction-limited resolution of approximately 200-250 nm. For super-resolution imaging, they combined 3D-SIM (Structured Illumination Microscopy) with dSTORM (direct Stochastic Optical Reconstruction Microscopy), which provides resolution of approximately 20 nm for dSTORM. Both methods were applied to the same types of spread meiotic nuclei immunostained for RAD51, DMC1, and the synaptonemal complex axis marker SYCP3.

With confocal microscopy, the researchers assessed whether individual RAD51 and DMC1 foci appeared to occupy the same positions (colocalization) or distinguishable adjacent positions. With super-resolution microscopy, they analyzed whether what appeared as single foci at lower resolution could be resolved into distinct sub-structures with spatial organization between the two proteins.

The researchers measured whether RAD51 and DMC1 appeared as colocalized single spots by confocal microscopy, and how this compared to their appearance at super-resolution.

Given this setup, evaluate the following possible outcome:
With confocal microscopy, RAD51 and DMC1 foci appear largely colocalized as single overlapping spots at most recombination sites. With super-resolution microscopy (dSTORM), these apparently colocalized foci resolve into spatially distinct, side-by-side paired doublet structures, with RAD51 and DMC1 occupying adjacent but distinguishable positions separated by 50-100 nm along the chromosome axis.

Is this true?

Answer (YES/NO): NO